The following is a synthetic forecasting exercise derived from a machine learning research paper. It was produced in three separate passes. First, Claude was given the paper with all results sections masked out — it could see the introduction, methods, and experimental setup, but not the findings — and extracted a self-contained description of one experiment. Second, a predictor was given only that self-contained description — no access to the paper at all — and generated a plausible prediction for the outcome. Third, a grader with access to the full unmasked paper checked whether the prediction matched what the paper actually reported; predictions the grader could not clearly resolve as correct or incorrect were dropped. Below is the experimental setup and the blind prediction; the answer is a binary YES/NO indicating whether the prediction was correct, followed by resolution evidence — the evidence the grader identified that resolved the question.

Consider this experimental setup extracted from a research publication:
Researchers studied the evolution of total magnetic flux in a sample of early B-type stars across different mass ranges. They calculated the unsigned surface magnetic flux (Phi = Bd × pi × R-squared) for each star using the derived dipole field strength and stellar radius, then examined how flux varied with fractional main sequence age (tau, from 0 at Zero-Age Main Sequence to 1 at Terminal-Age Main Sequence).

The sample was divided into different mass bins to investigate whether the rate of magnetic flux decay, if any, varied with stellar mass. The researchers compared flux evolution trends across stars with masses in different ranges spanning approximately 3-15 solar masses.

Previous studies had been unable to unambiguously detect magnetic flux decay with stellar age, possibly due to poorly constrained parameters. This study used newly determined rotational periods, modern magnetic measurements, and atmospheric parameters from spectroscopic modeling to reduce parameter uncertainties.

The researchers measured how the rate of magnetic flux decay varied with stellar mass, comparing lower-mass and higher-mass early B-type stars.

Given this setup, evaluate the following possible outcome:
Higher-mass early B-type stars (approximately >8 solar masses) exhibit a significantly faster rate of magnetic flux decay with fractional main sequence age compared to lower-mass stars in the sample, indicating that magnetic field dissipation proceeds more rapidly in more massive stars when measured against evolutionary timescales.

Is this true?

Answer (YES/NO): YES